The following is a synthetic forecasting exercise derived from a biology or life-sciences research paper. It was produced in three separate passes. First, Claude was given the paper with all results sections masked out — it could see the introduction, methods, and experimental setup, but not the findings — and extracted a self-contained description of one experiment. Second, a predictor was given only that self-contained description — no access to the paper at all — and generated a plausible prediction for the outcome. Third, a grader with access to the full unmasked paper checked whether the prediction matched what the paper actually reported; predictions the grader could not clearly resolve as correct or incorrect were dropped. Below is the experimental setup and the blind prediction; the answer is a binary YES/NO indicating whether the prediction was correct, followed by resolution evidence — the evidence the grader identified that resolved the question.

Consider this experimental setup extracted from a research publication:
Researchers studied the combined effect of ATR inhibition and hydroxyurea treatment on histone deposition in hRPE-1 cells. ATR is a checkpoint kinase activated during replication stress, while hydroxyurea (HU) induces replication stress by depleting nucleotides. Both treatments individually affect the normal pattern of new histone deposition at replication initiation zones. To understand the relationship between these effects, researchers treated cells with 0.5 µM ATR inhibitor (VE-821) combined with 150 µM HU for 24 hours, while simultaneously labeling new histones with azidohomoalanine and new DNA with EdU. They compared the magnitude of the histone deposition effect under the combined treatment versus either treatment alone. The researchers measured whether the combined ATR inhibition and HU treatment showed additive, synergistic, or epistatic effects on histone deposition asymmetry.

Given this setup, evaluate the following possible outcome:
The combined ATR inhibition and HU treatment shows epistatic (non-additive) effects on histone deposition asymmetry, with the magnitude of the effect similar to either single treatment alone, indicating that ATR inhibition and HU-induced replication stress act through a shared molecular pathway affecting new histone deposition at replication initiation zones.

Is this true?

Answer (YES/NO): NO